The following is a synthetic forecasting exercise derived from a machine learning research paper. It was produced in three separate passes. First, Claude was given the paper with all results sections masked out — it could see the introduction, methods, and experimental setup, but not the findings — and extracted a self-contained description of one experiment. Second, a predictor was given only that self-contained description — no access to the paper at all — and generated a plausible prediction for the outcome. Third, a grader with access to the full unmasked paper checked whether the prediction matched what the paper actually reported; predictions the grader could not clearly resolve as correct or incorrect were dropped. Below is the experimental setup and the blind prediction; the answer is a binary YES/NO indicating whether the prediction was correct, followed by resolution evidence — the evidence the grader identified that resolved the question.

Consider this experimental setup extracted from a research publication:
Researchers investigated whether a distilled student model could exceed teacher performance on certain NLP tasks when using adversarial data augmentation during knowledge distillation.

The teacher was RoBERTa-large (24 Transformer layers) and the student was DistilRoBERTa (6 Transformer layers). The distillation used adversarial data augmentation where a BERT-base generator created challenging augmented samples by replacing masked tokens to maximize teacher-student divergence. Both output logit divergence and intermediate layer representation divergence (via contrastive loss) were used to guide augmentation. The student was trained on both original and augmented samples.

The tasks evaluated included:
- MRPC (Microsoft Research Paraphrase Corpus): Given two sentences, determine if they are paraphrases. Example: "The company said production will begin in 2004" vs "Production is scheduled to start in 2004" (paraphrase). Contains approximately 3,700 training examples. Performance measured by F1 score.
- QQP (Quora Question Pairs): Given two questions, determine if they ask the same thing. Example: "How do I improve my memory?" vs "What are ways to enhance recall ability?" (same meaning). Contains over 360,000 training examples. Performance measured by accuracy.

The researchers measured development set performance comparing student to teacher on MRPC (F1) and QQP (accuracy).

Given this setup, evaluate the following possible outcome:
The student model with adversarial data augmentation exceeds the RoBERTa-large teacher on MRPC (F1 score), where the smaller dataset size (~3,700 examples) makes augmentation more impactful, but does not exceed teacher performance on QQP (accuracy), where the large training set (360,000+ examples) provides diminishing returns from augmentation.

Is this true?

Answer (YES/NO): NO